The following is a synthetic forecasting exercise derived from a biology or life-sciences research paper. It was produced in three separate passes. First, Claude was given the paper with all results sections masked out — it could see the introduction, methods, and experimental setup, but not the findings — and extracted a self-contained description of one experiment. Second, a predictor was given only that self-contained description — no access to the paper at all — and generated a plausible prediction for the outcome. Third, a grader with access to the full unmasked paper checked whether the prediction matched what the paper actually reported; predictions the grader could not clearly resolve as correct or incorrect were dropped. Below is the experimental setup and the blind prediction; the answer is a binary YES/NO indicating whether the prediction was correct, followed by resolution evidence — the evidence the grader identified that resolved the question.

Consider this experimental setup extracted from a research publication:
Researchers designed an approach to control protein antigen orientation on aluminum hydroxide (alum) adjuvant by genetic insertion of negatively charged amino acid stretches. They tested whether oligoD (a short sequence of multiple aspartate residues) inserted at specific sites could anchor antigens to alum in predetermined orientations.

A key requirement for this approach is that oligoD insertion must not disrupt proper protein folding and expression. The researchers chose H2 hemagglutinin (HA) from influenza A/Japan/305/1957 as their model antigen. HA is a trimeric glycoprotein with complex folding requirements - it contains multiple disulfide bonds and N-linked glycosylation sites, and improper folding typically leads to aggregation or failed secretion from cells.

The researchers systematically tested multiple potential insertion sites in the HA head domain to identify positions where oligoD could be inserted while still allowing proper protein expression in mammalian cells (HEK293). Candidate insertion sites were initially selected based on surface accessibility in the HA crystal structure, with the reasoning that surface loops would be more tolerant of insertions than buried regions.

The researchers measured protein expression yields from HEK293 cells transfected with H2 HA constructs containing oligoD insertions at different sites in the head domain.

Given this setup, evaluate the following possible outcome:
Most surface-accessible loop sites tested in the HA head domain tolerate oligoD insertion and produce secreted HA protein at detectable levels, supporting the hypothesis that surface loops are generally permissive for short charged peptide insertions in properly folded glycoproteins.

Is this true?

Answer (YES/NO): NO